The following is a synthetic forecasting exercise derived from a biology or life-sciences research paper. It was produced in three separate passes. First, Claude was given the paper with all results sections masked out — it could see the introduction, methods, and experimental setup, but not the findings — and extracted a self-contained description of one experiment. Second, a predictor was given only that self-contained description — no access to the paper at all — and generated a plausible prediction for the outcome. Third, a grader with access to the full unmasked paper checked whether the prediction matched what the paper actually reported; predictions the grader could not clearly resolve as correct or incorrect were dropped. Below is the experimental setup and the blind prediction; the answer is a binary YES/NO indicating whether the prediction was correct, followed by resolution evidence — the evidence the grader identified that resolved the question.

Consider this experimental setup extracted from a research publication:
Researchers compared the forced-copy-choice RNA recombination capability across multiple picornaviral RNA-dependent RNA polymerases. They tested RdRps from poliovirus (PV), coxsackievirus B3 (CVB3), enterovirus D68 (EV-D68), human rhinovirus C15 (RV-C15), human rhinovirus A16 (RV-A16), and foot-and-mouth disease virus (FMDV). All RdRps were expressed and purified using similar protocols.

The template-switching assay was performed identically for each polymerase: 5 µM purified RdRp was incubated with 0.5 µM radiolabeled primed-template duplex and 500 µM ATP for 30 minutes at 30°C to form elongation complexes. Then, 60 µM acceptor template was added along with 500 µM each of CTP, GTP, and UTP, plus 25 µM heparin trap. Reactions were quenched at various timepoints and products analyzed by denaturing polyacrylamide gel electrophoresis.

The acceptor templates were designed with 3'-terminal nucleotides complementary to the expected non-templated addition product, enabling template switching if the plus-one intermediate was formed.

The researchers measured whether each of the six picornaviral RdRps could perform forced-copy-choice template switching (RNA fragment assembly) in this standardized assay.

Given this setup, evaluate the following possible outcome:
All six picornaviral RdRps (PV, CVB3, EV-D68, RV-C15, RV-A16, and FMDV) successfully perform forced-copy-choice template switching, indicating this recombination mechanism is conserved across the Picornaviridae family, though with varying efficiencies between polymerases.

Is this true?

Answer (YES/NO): YES